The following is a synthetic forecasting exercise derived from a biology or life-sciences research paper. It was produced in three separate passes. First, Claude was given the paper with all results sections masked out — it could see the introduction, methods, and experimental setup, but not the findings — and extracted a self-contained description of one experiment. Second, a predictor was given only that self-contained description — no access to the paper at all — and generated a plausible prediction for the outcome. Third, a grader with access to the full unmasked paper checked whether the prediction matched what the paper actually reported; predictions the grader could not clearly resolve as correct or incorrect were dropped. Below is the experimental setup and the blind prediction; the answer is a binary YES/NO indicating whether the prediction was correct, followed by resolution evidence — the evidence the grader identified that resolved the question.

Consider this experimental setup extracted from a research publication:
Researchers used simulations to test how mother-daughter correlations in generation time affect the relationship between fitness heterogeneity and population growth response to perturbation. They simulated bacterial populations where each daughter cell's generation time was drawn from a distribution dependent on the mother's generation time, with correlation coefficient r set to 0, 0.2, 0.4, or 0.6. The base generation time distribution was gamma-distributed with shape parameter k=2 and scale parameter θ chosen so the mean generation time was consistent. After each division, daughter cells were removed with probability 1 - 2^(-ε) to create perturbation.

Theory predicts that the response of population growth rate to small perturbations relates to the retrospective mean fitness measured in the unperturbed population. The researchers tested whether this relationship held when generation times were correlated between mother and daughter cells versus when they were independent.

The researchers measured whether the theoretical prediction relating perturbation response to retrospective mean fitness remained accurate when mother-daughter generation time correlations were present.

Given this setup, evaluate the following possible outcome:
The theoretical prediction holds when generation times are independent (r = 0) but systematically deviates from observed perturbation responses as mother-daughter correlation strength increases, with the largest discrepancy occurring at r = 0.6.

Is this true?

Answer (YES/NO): NO